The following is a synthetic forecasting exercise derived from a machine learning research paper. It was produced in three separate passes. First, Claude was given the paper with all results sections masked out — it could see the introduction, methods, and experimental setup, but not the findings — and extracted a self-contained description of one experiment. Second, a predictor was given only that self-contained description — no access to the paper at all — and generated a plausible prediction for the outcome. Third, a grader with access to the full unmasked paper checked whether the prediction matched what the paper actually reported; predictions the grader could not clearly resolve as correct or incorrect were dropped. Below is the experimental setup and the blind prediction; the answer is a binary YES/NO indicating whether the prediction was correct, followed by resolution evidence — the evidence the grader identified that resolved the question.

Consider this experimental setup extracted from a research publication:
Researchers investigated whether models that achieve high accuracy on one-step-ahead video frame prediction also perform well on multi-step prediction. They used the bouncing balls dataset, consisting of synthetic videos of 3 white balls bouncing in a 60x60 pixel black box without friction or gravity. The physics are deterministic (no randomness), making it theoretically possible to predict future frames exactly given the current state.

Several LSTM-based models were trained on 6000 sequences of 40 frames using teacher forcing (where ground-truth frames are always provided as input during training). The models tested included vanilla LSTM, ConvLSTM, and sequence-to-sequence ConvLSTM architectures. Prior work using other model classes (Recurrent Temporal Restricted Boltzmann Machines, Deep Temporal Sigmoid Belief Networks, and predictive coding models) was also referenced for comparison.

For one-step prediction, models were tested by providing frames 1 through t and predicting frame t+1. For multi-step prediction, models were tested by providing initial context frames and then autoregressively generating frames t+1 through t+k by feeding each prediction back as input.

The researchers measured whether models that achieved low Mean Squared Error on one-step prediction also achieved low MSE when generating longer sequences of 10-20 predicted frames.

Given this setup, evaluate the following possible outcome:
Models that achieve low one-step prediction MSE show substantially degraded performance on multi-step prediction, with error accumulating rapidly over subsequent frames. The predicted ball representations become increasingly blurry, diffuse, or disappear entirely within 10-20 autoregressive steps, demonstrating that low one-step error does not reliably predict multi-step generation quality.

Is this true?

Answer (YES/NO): YES